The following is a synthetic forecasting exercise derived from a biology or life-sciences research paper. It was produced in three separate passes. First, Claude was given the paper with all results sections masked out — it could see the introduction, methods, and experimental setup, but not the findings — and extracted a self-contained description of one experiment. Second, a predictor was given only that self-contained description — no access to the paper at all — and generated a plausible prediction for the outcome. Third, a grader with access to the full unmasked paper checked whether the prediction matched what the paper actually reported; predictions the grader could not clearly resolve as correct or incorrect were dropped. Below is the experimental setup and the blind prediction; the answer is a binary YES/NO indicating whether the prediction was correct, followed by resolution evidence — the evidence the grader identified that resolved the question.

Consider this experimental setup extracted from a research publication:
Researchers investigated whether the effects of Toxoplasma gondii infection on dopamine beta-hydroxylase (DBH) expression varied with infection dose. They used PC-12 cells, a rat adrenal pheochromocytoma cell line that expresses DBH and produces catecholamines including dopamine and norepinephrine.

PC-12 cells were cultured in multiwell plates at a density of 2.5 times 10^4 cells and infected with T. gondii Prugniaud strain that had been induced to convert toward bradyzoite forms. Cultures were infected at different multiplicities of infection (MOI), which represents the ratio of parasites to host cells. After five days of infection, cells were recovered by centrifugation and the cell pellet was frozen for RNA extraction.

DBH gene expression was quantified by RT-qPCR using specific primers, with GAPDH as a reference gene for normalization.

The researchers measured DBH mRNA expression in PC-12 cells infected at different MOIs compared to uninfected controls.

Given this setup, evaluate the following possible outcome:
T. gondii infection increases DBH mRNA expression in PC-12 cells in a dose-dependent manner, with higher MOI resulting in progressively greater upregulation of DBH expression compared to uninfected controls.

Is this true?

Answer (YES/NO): NO